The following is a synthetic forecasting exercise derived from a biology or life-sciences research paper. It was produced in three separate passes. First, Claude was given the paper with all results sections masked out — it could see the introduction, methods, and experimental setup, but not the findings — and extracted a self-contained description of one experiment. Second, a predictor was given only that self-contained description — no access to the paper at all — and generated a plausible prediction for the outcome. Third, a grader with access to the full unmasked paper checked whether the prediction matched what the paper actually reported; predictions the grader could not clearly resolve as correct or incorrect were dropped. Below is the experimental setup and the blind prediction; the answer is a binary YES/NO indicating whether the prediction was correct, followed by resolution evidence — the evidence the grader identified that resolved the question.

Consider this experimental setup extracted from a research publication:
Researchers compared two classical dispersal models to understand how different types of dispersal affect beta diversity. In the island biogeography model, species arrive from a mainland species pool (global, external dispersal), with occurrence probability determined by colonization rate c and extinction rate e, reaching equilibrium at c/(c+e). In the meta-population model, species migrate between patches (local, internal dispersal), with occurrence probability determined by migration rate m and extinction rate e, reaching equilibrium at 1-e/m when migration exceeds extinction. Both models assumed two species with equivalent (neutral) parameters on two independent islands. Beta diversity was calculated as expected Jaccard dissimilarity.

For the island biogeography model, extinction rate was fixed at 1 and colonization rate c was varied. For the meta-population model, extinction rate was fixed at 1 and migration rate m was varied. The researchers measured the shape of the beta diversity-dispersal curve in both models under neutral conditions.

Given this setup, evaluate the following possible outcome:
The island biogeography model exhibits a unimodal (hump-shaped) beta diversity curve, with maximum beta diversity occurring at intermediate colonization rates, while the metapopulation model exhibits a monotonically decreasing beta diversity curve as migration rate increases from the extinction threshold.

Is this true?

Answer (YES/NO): NO